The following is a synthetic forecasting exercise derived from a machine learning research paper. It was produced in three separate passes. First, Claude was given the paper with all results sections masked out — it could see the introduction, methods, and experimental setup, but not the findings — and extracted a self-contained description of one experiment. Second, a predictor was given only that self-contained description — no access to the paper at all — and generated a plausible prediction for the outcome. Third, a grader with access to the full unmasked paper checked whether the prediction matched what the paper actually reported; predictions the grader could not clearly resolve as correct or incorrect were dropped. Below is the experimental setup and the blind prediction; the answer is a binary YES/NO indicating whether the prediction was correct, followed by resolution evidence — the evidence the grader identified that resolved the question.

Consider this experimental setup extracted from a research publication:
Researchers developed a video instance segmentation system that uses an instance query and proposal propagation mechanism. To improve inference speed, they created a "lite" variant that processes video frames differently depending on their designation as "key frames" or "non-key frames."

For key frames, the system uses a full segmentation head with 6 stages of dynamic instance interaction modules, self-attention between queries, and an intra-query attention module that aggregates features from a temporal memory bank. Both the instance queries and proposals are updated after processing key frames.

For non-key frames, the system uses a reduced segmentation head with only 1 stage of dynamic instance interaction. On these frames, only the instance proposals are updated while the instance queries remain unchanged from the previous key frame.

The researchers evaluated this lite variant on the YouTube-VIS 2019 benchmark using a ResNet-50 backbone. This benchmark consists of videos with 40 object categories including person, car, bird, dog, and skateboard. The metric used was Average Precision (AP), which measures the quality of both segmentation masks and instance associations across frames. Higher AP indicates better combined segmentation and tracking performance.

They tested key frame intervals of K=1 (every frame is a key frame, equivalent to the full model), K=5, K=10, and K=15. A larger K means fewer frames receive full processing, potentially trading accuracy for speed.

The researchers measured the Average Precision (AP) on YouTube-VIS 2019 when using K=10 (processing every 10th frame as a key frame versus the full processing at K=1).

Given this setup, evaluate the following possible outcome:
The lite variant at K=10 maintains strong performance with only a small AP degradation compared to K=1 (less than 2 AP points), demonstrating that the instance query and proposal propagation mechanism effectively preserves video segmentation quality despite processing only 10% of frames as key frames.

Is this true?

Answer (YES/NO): YES